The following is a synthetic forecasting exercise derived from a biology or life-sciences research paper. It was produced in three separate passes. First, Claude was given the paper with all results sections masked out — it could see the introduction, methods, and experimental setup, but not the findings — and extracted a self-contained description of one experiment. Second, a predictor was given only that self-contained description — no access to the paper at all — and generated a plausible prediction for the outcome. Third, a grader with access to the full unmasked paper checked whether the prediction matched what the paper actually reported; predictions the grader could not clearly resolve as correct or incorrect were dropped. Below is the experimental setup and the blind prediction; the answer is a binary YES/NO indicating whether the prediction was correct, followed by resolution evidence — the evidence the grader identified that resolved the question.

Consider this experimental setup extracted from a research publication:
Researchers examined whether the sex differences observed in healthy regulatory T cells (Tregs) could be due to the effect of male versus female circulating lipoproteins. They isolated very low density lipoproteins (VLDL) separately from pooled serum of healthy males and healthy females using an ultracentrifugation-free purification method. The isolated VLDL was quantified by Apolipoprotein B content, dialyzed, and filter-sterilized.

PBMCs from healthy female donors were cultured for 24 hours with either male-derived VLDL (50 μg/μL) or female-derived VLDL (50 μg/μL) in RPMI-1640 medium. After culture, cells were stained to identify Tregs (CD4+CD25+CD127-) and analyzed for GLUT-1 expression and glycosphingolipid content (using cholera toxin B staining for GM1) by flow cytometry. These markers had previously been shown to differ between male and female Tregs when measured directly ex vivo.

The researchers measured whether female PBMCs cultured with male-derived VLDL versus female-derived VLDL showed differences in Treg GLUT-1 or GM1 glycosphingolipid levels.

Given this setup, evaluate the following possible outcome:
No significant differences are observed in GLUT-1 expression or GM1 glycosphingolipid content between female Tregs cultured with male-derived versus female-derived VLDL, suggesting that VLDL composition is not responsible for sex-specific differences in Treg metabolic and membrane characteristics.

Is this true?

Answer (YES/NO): NO